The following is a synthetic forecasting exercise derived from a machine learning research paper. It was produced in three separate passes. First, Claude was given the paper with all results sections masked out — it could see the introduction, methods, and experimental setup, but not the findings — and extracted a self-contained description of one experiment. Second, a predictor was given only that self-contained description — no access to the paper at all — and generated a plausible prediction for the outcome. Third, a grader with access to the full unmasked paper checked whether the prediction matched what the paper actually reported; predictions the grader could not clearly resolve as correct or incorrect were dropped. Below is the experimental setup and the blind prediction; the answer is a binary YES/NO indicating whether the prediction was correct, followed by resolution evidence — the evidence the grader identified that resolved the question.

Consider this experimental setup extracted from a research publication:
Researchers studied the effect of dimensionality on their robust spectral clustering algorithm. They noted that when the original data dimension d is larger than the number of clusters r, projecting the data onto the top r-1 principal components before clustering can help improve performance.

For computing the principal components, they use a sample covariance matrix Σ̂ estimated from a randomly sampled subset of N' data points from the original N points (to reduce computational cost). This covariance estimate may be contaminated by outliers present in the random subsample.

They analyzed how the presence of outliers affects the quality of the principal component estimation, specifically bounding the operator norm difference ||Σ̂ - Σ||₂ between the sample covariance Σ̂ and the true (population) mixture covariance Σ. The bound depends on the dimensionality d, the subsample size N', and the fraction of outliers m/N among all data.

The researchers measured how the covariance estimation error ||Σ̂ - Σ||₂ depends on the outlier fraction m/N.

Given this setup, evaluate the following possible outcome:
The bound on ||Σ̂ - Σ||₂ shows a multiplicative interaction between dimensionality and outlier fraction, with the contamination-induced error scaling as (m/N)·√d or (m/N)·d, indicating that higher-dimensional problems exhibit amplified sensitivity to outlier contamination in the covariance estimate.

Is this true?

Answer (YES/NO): NO